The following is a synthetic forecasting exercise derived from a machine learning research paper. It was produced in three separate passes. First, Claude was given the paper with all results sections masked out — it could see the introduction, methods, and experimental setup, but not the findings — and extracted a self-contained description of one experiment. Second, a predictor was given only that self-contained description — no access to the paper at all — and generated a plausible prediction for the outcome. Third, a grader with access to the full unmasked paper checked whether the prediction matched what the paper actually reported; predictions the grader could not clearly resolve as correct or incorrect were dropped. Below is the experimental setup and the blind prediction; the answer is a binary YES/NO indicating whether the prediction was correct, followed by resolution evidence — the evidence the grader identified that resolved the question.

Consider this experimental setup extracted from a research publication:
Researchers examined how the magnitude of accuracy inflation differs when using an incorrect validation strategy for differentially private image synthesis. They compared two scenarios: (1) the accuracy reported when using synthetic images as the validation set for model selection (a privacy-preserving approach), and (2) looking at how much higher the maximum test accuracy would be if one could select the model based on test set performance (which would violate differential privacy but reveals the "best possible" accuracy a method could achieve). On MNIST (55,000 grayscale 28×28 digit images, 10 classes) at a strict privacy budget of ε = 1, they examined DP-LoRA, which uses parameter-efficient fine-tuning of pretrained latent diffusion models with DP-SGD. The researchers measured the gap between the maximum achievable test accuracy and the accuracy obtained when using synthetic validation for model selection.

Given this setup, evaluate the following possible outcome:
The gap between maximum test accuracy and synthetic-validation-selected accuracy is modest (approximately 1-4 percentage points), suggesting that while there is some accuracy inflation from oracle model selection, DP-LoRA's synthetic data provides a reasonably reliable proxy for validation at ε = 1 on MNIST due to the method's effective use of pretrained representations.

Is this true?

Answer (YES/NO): NO